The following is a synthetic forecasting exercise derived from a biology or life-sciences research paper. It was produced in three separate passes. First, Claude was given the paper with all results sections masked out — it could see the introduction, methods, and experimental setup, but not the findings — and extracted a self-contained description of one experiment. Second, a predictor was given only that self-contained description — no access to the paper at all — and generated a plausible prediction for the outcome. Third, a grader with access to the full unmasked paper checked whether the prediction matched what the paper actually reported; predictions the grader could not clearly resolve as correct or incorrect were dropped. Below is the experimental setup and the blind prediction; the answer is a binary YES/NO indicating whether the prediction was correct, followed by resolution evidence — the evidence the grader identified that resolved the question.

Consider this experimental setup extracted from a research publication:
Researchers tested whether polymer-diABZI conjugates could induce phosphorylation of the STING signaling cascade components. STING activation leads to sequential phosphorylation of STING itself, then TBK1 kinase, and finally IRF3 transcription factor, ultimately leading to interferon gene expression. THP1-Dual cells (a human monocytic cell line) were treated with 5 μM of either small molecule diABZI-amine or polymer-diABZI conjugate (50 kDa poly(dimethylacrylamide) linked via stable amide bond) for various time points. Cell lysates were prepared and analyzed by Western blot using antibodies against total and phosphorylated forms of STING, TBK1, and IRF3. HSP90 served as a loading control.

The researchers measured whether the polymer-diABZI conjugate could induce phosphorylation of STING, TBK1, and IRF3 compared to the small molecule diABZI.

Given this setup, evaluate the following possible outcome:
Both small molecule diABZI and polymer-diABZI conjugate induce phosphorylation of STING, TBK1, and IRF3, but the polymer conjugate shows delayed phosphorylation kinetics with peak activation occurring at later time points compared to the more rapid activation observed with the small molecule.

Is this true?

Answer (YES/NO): YES